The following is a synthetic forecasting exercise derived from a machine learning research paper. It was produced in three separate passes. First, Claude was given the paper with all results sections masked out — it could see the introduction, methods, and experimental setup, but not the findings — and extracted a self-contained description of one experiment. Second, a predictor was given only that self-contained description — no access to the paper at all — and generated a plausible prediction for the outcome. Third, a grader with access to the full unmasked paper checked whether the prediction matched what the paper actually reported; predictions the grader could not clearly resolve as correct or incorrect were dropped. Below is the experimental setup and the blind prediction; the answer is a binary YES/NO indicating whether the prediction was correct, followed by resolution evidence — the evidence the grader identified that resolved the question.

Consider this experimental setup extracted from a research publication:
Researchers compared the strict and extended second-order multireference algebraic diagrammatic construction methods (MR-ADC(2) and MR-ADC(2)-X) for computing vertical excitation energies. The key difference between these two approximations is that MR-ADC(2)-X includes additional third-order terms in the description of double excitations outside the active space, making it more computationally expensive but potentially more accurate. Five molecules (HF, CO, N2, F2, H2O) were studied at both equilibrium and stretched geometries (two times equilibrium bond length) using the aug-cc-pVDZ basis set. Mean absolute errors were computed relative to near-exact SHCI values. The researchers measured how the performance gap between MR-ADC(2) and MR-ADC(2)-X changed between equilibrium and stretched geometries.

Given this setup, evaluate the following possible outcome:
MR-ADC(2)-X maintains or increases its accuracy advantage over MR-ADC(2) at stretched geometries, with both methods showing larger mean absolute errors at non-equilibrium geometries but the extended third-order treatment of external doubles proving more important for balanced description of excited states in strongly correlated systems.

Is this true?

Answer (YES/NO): NO